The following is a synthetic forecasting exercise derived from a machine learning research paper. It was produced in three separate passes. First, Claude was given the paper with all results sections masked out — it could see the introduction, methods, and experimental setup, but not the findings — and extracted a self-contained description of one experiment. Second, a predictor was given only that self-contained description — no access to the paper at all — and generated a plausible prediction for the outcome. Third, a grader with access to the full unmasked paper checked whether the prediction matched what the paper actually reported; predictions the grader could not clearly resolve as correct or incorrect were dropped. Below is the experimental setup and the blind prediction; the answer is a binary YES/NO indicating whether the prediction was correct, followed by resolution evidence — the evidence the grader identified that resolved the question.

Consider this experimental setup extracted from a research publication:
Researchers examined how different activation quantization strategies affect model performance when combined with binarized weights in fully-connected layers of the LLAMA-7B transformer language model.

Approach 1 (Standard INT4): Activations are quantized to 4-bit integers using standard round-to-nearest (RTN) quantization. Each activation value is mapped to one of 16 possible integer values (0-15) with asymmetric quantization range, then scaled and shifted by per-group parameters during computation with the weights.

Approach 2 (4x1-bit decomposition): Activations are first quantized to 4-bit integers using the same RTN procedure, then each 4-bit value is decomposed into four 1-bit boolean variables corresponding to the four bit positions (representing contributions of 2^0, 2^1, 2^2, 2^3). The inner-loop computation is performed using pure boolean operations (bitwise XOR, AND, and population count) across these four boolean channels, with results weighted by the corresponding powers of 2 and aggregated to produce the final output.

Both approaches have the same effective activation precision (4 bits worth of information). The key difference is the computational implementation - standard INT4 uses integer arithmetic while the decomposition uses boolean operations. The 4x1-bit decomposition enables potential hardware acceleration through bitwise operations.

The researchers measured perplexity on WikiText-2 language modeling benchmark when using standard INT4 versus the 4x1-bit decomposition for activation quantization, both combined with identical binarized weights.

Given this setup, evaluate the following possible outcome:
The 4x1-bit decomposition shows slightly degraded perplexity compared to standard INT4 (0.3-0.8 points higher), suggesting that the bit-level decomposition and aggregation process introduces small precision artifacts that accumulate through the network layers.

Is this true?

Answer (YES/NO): NO